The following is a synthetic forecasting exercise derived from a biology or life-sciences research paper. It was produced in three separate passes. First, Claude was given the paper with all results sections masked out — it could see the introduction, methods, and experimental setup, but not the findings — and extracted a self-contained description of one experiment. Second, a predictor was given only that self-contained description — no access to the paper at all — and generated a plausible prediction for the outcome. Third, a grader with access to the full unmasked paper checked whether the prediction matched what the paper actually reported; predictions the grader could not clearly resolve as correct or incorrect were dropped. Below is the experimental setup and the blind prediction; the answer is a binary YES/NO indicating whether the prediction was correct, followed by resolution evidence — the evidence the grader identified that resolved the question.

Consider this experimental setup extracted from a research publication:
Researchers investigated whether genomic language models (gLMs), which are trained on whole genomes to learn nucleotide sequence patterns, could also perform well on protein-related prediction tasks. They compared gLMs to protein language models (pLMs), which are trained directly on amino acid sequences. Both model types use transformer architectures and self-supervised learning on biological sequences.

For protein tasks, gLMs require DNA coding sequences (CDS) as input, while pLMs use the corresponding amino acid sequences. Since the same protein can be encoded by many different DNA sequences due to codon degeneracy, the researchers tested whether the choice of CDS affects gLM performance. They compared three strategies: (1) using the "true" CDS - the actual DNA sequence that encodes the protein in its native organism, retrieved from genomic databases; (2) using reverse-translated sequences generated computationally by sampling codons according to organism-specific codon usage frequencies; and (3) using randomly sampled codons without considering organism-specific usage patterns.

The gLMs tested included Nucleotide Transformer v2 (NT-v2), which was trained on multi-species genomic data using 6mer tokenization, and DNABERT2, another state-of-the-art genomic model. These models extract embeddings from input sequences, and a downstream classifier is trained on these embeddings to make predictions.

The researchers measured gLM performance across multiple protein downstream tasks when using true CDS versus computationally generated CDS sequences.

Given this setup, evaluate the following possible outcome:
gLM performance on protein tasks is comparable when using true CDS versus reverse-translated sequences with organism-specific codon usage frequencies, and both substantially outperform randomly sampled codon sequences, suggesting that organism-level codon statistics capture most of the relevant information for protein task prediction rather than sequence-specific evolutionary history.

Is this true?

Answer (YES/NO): NO